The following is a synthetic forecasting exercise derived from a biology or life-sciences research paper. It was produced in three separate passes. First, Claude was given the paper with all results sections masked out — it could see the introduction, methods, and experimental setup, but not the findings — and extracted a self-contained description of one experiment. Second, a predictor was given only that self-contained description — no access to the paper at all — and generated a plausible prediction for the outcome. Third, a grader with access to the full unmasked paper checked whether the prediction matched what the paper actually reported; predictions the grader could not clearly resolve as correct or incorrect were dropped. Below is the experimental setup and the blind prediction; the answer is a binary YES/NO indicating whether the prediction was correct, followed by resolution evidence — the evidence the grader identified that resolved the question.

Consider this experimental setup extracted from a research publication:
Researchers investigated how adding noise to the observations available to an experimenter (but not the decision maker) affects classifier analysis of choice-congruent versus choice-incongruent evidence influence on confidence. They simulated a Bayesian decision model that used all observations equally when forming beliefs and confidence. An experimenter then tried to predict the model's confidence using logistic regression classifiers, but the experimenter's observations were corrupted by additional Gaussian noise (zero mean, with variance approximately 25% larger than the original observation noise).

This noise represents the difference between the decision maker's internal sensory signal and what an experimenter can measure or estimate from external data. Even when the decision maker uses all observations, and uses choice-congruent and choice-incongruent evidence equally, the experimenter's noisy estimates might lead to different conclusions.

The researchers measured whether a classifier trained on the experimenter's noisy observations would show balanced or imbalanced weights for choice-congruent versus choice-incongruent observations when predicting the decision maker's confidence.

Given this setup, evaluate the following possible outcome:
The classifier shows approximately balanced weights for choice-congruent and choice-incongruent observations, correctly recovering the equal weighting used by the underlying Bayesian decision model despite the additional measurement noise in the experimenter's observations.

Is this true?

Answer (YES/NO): NO